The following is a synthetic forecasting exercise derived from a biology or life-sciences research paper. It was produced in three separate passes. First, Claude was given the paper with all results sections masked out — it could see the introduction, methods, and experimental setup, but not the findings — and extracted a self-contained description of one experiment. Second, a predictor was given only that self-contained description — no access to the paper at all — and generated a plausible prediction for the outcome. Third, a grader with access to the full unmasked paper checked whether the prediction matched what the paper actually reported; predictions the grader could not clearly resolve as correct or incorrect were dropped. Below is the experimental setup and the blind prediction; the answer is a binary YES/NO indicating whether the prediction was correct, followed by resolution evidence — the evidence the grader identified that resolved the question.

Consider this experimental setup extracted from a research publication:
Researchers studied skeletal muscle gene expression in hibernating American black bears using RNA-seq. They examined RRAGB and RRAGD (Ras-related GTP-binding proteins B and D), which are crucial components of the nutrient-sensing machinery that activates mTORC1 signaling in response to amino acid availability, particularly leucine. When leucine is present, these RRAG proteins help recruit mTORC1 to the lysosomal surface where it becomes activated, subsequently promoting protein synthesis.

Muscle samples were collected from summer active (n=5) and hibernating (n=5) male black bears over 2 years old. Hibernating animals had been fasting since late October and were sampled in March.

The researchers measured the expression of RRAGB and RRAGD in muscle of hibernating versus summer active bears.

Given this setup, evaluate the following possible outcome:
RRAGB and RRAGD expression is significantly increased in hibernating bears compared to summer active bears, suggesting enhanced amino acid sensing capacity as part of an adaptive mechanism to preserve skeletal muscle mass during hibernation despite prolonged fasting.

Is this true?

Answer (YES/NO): NO